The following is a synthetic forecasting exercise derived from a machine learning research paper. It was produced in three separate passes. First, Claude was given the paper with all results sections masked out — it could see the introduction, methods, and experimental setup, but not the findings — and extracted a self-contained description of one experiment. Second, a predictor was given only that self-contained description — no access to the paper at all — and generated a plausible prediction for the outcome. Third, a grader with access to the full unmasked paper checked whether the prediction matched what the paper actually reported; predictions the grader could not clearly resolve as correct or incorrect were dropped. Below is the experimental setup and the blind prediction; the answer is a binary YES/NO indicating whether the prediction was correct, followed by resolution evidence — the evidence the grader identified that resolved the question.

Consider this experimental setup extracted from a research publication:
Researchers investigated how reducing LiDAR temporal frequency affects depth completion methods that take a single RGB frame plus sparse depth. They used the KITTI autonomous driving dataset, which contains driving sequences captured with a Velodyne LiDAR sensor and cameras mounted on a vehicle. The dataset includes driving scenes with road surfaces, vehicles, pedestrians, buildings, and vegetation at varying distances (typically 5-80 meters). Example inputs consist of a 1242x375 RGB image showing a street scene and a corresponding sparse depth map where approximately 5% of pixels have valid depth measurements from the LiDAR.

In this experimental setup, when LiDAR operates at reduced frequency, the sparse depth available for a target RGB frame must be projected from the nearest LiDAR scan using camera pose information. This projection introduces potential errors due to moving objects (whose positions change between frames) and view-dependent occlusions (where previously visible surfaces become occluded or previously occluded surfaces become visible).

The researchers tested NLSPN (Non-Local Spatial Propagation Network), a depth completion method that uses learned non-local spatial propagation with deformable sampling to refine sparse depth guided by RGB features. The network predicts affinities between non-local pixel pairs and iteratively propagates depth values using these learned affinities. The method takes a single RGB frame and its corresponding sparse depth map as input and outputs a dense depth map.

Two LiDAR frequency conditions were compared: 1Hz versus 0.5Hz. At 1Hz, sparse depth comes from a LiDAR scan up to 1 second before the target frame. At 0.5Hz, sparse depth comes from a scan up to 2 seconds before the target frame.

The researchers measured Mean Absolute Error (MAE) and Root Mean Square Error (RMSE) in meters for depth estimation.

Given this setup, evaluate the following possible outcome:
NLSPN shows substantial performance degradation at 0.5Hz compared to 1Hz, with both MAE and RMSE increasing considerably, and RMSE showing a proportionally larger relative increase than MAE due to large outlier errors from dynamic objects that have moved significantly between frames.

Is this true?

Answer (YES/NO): NO